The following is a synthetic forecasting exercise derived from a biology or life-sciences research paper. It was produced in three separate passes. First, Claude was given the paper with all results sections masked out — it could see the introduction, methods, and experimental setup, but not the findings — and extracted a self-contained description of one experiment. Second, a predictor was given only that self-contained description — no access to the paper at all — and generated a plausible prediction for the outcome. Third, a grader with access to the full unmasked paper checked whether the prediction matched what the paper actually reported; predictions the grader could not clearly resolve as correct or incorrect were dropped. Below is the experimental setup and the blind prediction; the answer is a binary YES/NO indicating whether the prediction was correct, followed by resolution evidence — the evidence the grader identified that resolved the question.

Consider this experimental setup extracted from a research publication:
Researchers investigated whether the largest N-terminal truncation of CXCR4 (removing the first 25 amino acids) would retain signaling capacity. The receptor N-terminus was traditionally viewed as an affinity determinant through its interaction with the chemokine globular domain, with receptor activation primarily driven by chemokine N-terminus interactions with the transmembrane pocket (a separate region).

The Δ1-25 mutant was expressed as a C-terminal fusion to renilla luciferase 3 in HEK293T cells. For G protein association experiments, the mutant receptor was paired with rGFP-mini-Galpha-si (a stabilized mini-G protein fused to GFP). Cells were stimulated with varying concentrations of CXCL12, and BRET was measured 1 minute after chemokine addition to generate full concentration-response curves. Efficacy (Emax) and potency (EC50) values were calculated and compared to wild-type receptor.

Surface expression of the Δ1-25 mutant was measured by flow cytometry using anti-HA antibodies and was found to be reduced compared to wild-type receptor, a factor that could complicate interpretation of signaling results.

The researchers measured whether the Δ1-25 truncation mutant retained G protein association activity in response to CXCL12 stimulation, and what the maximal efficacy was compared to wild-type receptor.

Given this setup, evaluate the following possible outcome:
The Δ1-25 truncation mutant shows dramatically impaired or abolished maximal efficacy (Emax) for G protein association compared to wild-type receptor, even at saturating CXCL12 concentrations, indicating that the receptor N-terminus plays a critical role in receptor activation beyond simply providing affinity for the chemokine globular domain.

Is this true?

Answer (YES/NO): YES